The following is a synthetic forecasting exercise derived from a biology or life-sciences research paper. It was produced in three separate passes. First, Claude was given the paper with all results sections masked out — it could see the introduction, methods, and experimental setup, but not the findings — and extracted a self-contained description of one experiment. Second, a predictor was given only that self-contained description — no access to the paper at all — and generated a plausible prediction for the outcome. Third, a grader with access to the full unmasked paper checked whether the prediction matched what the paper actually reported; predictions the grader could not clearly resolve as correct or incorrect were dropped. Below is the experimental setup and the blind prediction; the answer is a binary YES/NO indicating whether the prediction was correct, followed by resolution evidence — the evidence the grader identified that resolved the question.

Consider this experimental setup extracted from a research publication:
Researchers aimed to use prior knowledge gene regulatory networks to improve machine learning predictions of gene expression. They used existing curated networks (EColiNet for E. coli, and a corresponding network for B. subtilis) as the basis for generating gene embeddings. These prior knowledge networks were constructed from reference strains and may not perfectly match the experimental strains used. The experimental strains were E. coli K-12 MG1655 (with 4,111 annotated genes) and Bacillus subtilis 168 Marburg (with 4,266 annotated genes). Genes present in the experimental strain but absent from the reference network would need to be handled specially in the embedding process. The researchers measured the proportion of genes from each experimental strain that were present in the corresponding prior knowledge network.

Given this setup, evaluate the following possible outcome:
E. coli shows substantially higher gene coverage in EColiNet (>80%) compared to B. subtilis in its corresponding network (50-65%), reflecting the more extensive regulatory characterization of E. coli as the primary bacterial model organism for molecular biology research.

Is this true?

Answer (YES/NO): YES